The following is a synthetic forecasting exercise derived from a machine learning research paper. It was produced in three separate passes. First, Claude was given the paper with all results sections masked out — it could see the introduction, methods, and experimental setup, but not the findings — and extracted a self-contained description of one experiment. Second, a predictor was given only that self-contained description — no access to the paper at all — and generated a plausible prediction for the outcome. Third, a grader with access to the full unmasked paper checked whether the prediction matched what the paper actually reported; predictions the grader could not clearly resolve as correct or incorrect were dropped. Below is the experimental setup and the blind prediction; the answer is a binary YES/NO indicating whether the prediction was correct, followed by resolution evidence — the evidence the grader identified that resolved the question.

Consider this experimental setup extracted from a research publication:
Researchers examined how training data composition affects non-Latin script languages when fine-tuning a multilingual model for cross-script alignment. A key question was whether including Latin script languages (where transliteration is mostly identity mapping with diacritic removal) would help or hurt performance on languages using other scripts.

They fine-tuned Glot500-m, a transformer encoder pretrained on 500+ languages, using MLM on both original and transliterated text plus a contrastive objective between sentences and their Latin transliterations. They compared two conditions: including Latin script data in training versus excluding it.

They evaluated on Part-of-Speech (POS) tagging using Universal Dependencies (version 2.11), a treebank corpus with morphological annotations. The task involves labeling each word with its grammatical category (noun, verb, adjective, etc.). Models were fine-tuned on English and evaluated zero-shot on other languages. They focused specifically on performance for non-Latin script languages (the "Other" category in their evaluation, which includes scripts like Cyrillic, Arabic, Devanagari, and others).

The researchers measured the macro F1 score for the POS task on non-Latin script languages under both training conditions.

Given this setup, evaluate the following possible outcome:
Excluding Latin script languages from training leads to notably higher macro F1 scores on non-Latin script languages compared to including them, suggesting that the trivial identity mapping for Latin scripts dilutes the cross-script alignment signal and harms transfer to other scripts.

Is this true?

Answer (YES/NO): NO